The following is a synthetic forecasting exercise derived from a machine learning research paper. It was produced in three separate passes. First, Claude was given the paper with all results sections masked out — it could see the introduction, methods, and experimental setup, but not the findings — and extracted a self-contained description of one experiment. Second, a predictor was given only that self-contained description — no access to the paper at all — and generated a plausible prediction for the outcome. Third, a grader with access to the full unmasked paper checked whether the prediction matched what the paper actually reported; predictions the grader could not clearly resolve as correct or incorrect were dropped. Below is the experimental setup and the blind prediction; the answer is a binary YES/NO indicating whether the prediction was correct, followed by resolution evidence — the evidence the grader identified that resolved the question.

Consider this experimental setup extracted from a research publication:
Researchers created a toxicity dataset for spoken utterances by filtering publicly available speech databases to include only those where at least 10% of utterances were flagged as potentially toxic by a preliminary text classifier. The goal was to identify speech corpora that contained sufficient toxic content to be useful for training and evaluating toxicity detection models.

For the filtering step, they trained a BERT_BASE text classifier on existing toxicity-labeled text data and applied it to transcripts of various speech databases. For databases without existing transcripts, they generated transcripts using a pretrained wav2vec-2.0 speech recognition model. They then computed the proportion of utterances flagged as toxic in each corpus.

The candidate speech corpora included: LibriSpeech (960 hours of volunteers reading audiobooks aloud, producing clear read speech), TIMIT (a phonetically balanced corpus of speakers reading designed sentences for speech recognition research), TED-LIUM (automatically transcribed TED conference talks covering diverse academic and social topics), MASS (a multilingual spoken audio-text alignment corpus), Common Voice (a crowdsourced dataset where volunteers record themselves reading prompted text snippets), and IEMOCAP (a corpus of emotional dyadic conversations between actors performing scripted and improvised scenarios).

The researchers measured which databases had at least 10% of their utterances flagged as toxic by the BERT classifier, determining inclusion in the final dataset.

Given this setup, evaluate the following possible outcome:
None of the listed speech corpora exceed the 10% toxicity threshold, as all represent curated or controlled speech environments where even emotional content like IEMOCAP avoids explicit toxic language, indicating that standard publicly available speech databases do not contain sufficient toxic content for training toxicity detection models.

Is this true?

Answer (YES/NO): NO